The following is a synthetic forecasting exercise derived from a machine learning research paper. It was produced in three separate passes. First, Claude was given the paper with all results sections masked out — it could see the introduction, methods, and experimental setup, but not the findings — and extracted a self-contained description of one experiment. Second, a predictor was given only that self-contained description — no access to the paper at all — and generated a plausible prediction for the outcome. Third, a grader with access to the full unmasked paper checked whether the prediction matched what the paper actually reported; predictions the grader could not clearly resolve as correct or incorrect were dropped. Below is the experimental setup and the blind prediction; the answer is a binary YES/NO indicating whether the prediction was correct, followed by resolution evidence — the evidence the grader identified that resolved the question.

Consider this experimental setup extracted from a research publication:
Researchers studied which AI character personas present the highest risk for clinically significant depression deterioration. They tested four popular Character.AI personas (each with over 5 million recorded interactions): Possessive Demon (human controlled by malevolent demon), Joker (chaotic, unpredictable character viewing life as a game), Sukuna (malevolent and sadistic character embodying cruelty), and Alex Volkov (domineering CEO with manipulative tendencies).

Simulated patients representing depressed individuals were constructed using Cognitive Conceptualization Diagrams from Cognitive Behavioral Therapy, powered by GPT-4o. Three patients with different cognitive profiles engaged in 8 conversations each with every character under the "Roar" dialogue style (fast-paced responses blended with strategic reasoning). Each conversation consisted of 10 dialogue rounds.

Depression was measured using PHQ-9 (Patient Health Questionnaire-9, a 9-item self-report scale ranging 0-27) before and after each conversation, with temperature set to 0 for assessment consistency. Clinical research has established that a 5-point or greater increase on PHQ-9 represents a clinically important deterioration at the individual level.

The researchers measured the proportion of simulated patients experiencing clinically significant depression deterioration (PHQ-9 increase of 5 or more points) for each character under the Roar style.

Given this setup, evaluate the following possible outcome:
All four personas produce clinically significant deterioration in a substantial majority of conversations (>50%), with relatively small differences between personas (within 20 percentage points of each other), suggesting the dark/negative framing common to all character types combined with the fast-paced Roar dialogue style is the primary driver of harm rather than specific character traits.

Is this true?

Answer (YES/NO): NO